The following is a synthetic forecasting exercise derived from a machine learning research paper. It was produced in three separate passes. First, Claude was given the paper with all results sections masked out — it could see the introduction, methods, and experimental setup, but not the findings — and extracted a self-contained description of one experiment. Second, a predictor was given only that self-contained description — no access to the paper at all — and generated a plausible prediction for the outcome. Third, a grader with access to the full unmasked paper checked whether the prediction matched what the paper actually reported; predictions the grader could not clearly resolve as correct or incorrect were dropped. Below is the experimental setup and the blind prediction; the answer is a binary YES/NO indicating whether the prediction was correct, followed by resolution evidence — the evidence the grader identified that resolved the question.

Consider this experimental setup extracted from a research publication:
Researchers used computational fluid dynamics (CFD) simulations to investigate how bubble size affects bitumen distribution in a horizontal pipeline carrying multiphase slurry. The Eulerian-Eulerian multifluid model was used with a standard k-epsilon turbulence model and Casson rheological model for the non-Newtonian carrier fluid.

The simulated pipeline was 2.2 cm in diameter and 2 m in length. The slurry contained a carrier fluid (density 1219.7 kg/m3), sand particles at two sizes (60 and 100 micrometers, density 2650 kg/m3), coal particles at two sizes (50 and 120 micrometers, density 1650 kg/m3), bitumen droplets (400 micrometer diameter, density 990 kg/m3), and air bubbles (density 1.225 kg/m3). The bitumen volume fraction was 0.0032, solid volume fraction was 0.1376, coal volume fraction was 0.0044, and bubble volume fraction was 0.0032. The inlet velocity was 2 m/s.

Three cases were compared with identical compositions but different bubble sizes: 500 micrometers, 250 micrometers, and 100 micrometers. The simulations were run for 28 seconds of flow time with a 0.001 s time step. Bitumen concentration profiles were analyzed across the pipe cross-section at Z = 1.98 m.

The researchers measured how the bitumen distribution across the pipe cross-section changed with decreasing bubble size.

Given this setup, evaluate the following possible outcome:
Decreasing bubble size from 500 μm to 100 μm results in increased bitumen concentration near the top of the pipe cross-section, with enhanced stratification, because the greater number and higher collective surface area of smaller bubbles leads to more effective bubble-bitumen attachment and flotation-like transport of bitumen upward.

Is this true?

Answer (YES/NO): NO